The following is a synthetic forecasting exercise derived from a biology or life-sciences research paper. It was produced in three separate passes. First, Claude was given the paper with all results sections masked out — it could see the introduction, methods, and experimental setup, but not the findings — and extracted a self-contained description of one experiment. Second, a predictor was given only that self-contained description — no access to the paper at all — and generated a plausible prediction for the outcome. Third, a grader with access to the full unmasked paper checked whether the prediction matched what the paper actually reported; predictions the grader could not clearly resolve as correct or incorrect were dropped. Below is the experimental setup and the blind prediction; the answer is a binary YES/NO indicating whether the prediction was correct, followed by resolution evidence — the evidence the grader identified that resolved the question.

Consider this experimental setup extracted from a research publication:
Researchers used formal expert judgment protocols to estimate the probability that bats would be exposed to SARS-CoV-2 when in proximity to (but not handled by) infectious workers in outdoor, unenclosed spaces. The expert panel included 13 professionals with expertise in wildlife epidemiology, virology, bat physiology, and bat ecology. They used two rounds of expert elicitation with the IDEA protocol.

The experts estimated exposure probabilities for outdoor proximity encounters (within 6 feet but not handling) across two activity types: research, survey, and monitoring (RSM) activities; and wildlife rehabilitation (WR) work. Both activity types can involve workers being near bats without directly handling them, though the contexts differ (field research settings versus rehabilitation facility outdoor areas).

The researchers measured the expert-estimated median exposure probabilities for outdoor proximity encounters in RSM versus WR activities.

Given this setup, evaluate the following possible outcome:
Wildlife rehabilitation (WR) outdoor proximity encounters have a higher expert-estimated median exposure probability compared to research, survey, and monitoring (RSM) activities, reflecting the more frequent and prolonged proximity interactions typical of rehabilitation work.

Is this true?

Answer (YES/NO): YES